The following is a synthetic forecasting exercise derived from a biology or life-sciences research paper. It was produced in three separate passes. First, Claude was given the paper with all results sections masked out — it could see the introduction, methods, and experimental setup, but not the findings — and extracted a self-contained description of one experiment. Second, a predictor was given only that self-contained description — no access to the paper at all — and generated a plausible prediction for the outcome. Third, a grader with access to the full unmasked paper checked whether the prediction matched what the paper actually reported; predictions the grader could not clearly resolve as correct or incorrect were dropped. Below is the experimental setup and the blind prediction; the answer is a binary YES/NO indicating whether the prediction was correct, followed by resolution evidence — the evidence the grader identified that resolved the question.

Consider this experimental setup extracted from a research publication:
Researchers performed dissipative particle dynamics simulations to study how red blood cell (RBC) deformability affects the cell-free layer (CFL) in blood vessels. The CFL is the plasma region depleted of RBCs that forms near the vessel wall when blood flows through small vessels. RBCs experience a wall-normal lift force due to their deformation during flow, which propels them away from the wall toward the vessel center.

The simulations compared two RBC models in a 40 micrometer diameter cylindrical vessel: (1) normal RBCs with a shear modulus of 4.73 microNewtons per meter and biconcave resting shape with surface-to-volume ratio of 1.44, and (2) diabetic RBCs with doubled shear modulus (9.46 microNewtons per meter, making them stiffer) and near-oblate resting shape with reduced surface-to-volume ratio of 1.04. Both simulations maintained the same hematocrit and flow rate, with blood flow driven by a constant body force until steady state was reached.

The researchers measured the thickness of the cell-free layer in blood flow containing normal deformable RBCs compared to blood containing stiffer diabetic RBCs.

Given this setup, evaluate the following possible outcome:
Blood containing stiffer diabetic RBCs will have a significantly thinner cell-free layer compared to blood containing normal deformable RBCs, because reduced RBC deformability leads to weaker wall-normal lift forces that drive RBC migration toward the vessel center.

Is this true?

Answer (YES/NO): NO